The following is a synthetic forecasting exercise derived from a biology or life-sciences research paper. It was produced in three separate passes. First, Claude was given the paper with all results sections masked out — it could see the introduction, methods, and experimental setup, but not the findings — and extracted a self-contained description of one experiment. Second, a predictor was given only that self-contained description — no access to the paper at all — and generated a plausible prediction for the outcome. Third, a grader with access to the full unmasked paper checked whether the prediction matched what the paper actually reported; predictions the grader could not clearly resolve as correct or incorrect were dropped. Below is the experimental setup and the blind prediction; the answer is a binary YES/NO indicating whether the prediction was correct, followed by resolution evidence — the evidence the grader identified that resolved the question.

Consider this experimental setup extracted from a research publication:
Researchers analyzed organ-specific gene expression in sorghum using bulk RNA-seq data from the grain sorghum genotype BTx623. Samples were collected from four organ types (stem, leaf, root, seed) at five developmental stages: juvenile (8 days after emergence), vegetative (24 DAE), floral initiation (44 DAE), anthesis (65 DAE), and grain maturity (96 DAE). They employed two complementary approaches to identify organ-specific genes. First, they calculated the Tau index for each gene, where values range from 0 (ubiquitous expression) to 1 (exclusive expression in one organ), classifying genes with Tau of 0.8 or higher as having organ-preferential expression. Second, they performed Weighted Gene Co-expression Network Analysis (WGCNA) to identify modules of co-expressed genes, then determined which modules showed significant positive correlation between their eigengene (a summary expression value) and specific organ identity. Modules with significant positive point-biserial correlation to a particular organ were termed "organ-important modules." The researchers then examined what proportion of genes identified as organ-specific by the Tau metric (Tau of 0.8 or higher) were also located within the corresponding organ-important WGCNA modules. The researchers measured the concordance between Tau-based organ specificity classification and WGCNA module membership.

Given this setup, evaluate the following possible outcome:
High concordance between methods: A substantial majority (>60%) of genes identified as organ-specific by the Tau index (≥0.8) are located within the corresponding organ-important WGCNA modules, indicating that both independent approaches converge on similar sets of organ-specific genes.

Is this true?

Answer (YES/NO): YES